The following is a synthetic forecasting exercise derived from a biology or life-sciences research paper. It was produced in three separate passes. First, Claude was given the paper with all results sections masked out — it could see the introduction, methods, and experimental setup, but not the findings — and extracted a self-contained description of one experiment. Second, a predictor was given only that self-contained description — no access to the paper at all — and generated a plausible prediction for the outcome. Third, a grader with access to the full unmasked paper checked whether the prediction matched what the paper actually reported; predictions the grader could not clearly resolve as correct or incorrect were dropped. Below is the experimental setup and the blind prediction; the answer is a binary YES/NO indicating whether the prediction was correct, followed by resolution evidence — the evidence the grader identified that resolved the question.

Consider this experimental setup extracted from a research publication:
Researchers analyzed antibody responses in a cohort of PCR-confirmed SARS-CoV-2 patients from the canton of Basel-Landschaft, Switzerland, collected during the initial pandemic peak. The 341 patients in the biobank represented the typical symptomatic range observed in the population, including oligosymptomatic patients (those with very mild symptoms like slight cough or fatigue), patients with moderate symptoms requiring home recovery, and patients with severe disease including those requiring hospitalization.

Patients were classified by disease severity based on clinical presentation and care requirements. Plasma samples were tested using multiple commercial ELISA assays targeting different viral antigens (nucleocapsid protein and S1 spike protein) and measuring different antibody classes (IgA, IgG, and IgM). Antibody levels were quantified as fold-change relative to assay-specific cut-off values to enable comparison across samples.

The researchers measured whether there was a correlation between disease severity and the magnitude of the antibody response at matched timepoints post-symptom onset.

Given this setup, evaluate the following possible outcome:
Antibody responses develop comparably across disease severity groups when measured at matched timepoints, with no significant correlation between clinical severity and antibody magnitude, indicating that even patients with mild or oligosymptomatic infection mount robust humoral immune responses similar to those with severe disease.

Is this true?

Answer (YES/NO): NO